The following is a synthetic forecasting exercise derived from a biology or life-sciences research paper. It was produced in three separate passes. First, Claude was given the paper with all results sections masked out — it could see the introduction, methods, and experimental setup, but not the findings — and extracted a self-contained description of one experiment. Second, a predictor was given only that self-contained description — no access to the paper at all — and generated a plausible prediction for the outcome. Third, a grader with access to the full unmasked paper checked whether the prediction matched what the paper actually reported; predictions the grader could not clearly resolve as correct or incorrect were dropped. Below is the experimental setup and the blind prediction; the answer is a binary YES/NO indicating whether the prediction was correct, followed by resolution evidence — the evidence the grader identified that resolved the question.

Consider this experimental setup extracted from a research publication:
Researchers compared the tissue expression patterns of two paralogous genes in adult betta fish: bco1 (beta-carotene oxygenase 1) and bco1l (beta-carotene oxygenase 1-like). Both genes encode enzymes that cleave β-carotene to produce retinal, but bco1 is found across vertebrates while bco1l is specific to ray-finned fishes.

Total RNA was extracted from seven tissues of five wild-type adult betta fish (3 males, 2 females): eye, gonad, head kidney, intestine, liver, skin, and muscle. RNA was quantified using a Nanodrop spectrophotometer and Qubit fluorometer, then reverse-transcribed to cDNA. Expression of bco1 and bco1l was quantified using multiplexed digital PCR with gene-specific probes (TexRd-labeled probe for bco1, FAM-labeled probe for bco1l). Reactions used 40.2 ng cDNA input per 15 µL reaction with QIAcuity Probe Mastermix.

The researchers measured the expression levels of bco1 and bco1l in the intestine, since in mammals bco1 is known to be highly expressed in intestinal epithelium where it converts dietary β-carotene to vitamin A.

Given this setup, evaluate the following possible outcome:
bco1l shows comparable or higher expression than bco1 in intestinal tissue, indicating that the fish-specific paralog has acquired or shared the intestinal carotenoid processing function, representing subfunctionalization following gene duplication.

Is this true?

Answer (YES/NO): YES